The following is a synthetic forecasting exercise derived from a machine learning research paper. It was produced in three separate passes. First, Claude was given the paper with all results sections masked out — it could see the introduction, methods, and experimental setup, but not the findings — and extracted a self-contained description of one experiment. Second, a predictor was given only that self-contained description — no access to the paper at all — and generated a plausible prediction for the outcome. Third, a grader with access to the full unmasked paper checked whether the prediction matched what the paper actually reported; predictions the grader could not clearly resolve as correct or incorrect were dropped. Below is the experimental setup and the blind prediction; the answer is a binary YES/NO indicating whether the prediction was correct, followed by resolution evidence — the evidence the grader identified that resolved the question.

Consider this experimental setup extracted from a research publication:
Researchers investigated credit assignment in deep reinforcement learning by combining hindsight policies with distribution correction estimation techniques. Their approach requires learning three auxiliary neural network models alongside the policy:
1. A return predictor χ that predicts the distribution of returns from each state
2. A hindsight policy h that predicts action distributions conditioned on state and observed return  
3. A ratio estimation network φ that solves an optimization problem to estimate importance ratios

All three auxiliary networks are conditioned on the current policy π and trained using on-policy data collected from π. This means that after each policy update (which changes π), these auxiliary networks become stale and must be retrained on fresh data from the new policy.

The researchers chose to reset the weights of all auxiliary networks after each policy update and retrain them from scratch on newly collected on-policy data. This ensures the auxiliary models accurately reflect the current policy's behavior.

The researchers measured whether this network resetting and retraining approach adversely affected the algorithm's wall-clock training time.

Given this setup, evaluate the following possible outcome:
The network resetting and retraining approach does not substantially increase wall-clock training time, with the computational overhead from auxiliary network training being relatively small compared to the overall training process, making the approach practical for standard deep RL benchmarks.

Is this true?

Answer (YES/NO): YES